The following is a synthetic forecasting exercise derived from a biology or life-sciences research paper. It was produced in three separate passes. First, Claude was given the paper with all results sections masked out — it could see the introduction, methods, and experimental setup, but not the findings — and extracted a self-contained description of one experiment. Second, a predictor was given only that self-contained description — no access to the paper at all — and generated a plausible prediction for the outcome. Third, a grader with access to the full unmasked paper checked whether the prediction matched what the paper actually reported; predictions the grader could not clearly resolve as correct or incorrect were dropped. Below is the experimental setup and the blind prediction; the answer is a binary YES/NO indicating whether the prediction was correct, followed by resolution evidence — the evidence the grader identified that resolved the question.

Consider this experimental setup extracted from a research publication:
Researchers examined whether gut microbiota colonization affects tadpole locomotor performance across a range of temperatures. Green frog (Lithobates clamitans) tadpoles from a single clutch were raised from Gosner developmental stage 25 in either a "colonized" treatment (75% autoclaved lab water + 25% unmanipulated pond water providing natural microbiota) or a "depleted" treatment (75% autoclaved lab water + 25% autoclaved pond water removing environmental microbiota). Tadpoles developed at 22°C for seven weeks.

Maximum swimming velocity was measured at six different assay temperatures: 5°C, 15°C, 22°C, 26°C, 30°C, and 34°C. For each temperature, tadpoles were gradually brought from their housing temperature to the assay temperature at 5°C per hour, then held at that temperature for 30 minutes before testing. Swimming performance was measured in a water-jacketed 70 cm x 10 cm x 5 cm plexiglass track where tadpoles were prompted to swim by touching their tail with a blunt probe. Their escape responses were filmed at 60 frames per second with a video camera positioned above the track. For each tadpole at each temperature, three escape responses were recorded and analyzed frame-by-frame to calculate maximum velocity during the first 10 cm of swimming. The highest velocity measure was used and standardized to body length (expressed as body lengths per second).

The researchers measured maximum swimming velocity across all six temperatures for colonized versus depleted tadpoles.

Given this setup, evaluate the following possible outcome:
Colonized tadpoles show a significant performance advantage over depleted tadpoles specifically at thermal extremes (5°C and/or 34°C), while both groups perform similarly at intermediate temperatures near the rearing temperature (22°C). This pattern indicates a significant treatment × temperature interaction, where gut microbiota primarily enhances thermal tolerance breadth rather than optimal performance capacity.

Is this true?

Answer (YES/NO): NO